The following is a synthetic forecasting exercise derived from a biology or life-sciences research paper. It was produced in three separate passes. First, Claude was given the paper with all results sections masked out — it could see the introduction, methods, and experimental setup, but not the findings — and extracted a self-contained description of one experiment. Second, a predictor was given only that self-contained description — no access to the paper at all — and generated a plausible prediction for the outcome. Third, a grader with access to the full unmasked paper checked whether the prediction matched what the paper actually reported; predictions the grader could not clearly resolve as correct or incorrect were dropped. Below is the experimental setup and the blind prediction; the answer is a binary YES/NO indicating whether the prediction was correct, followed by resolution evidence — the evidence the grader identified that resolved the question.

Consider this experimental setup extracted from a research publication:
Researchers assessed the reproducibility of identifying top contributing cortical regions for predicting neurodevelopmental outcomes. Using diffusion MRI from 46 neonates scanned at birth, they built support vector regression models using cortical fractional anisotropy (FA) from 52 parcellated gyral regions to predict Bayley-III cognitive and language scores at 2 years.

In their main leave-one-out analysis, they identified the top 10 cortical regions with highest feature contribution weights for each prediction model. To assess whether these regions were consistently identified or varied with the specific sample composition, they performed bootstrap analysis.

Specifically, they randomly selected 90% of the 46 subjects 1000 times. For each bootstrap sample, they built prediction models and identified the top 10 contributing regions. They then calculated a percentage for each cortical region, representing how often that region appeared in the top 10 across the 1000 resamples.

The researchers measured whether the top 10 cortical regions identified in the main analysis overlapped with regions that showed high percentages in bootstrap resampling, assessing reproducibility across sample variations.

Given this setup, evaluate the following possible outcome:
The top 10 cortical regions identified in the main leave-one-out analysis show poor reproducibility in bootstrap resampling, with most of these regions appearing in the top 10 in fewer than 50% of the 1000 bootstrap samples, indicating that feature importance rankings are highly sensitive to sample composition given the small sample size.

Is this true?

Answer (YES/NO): NO